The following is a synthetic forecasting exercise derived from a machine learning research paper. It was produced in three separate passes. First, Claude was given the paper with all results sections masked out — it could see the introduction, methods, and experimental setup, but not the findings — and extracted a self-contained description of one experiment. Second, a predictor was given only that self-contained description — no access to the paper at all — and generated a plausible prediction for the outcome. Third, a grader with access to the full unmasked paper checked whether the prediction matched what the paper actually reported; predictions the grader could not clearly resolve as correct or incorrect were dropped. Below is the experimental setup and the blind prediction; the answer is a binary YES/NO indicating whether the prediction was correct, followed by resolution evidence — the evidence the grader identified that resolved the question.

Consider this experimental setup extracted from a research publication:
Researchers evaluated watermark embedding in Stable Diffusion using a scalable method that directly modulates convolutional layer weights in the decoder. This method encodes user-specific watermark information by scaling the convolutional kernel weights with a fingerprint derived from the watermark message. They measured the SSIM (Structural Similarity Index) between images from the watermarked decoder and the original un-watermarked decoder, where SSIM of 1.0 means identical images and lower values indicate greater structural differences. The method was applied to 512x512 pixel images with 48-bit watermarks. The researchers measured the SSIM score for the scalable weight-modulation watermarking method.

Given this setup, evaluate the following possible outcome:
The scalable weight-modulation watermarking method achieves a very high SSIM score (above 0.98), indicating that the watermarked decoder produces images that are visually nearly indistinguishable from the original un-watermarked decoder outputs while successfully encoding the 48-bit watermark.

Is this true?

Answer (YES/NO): NO